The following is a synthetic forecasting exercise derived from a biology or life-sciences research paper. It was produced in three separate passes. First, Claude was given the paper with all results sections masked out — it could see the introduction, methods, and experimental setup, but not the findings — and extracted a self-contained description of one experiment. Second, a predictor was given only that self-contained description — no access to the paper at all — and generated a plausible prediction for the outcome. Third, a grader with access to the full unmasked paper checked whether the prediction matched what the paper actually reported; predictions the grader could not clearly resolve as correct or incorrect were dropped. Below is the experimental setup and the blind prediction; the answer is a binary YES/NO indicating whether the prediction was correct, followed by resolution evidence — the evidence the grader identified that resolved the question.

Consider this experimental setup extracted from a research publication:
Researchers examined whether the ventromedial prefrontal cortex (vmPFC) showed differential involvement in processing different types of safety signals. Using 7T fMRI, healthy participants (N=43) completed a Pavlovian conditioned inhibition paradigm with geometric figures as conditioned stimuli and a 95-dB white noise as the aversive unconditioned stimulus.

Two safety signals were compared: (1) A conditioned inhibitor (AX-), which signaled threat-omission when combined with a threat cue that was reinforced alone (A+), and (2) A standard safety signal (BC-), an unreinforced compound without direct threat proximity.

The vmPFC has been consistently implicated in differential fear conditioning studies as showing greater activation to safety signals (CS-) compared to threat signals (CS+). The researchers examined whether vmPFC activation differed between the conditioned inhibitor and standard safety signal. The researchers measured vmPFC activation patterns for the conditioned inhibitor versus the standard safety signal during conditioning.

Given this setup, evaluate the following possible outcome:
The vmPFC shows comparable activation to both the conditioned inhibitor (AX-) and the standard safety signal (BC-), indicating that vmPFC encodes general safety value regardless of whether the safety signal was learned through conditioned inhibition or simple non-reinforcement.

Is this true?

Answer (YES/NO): NO